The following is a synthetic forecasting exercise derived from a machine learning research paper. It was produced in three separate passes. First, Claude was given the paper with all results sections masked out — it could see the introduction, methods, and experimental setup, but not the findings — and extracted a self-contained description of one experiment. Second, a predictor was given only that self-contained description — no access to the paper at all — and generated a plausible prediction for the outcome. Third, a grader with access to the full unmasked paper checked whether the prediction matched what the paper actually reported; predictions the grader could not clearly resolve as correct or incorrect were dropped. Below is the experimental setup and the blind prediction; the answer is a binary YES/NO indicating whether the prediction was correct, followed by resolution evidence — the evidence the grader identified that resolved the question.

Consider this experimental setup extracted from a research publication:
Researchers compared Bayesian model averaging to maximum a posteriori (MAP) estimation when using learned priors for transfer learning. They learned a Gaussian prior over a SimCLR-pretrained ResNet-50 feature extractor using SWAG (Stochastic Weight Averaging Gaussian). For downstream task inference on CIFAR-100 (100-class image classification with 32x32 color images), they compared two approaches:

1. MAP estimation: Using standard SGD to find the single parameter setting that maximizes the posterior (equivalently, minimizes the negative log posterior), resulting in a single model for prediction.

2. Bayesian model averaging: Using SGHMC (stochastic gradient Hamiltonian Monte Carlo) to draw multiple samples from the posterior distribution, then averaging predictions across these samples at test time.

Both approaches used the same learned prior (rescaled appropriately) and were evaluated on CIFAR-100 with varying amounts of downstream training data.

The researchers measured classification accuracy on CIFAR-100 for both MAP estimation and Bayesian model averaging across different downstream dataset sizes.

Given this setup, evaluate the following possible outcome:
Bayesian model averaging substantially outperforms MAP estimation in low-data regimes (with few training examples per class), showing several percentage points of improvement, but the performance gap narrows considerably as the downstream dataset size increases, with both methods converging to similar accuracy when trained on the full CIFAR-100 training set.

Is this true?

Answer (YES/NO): NO